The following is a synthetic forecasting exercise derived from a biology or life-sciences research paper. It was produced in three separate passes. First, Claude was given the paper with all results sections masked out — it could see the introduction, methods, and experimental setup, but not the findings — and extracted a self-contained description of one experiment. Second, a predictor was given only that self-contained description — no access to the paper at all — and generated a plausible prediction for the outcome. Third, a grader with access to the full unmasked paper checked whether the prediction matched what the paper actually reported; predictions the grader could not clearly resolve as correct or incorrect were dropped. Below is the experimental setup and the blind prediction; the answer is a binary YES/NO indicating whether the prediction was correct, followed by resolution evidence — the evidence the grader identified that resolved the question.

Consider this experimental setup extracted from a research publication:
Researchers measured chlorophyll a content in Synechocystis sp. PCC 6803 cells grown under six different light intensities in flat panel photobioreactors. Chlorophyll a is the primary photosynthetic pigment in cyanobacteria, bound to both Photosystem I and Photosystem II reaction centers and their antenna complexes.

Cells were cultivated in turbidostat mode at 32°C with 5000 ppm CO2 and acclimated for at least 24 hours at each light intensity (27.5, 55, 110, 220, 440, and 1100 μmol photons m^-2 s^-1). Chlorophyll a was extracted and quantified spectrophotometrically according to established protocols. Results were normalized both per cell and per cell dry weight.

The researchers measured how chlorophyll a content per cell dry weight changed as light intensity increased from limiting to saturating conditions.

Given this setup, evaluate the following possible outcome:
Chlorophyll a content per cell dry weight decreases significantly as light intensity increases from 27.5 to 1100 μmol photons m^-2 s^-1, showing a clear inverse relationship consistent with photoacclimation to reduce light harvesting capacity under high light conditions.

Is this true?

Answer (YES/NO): YES